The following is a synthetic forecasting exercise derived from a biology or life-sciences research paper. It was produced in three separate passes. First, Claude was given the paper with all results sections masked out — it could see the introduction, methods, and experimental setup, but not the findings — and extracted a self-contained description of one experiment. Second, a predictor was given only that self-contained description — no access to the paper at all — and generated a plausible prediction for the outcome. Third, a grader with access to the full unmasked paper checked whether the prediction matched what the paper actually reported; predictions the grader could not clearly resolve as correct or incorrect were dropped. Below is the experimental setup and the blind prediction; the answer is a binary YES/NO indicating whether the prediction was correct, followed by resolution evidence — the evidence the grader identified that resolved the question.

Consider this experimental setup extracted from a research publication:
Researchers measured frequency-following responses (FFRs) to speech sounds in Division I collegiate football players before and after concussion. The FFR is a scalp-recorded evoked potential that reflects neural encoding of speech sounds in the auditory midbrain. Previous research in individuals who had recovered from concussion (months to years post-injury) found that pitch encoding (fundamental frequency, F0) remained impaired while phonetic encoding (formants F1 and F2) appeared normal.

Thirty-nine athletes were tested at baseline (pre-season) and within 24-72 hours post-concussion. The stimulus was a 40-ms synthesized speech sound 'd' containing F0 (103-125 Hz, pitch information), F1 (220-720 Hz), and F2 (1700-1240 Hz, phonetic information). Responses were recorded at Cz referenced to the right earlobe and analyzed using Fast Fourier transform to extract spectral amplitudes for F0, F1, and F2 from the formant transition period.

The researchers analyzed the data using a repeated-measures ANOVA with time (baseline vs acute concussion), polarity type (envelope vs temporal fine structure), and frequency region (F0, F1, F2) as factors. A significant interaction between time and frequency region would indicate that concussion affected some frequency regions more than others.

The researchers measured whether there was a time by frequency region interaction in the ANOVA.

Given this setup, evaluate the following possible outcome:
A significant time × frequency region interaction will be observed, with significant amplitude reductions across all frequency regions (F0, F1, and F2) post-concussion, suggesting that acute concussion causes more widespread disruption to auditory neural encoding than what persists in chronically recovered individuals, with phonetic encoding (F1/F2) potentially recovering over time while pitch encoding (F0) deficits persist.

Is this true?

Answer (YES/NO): NO